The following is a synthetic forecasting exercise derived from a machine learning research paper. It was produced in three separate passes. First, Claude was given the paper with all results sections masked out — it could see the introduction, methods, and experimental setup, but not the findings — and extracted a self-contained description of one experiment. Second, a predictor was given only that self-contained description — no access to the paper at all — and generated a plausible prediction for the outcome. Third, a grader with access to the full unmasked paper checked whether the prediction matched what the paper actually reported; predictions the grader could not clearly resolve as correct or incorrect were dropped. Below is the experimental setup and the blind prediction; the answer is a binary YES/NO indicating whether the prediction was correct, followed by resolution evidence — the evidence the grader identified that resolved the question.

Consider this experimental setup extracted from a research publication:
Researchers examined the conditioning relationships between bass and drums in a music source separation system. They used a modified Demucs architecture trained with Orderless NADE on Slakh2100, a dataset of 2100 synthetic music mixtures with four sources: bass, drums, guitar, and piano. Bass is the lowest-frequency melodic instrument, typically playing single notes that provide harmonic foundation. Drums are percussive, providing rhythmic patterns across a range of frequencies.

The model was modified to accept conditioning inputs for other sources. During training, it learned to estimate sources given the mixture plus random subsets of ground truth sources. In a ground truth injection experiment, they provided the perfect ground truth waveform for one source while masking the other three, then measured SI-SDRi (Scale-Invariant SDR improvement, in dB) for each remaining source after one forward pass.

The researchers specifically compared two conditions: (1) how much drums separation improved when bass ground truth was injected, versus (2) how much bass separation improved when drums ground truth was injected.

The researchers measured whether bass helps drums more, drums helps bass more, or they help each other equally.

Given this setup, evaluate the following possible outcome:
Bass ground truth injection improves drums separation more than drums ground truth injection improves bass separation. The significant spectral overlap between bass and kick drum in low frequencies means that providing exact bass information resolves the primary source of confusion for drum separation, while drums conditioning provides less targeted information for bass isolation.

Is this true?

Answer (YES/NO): YES